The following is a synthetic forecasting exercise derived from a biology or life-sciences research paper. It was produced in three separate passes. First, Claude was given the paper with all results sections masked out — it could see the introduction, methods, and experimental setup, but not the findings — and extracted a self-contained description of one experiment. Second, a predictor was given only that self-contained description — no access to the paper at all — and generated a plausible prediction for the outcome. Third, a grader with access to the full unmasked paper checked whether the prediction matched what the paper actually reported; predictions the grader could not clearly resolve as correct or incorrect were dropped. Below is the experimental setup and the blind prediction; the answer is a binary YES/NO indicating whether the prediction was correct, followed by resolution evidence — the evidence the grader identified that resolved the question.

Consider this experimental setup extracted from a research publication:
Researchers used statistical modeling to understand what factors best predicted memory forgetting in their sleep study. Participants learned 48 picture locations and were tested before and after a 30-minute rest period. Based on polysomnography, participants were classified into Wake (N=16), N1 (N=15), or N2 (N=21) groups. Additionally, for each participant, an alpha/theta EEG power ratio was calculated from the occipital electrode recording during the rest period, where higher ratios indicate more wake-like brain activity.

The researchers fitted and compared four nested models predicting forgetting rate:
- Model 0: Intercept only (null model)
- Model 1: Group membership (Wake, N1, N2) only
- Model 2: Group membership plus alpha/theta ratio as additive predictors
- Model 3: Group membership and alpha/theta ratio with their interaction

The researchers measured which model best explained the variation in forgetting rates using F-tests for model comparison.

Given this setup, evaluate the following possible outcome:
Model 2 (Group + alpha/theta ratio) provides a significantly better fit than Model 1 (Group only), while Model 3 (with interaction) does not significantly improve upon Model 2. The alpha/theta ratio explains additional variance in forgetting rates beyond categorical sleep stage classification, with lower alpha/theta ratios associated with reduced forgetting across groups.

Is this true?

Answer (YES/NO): NO